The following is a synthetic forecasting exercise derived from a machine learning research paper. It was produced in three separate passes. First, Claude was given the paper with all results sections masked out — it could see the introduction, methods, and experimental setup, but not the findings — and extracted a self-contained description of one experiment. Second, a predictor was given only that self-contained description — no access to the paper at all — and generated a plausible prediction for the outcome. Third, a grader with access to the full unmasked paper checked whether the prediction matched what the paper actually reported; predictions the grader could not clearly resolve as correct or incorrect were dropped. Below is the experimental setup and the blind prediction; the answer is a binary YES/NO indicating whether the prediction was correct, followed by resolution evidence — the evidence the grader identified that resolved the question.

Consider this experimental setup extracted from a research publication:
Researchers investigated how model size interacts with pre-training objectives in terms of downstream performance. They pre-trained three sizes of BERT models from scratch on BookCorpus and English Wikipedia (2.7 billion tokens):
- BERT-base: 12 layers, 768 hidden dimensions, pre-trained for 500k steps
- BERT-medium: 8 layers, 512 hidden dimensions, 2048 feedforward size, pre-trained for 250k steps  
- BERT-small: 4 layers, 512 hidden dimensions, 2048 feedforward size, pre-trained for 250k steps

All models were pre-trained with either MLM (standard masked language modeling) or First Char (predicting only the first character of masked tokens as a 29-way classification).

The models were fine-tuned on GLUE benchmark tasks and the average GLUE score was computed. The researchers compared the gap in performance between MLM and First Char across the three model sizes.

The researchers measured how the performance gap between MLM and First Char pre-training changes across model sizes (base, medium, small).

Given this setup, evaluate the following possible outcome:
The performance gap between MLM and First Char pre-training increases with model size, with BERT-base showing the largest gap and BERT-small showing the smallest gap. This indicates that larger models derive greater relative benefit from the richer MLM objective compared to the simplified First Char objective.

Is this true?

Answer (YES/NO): NO